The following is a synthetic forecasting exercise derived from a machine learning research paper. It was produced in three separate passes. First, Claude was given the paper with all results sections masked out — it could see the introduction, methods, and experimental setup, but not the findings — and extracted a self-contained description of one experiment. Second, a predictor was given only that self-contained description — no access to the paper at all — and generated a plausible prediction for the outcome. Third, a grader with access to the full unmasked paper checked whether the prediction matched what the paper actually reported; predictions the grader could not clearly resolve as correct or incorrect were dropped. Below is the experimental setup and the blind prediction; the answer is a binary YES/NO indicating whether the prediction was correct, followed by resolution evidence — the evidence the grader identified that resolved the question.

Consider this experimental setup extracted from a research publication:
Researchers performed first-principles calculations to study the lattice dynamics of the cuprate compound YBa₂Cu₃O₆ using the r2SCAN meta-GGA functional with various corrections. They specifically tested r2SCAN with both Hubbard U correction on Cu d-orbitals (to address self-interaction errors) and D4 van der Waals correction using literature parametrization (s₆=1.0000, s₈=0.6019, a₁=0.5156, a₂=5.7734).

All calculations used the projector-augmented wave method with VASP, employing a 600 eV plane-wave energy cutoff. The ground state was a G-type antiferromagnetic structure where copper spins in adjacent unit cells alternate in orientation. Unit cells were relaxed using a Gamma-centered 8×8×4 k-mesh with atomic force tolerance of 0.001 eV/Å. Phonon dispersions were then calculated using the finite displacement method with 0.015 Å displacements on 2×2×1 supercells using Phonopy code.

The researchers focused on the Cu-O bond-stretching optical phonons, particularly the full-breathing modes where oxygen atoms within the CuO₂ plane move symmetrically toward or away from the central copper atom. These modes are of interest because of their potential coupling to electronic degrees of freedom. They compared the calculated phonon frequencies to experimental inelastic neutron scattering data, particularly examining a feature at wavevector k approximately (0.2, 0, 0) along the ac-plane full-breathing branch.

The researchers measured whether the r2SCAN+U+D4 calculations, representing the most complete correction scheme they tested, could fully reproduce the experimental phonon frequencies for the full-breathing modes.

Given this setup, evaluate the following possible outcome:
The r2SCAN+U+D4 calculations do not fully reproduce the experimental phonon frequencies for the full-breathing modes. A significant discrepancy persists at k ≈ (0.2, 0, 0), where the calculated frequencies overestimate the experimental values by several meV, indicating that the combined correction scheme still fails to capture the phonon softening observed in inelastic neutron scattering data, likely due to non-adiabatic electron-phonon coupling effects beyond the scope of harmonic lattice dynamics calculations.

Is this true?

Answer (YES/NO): NO